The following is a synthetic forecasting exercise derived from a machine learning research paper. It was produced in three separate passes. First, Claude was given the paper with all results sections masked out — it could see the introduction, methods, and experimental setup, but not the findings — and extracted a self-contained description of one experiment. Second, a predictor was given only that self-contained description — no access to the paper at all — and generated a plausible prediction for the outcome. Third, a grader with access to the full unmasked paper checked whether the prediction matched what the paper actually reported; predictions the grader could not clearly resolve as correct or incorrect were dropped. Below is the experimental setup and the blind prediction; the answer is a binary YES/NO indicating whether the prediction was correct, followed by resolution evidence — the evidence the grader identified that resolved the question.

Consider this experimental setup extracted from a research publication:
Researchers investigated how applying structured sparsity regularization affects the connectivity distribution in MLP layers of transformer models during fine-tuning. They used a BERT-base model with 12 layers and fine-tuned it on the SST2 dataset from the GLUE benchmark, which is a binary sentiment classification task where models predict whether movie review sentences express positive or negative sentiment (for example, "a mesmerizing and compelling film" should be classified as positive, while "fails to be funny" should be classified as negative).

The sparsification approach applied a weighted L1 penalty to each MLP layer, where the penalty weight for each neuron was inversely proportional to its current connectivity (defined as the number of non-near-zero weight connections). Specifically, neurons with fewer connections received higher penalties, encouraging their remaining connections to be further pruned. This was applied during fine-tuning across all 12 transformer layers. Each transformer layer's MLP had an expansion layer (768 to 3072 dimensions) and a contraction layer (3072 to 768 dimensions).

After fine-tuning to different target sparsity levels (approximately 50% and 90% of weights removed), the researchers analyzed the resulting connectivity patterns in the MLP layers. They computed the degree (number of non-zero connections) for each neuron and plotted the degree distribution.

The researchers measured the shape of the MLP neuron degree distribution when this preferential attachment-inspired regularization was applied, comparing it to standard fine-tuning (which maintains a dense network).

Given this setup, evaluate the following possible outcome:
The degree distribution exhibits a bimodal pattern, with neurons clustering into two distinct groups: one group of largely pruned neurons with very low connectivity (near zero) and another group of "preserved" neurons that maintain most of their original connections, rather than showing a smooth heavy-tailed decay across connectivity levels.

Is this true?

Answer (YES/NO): NO